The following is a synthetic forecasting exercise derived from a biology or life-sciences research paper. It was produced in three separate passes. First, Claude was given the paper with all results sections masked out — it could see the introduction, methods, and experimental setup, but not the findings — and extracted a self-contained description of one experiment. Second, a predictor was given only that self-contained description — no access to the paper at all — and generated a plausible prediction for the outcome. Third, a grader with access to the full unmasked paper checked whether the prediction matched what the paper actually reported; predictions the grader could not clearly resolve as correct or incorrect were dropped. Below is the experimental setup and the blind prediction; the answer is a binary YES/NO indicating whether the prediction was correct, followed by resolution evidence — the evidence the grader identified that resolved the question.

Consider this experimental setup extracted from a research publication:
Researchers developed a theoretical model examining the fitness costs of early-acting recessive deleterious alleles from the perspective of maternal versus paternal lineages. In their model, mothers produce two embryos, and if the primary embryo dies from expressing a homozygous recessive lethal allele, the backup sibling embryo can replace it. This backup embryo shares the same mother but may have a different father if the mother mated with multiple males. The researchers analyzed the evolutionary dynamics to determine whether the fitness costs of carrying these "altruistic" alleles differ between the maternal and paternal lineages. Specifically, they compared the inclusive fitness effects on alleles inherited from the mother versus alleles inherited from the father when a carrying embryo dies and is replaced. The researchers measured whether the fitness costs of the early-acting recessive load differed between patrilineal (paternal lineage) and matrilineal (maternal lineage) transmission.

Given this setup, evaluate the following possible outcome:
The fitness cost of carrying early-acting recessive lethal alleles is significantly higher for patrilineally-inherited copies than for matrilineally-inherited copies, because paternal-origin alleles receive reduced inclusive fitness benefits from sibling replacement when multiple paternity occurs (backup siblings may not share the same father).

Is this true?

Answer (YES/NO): YES